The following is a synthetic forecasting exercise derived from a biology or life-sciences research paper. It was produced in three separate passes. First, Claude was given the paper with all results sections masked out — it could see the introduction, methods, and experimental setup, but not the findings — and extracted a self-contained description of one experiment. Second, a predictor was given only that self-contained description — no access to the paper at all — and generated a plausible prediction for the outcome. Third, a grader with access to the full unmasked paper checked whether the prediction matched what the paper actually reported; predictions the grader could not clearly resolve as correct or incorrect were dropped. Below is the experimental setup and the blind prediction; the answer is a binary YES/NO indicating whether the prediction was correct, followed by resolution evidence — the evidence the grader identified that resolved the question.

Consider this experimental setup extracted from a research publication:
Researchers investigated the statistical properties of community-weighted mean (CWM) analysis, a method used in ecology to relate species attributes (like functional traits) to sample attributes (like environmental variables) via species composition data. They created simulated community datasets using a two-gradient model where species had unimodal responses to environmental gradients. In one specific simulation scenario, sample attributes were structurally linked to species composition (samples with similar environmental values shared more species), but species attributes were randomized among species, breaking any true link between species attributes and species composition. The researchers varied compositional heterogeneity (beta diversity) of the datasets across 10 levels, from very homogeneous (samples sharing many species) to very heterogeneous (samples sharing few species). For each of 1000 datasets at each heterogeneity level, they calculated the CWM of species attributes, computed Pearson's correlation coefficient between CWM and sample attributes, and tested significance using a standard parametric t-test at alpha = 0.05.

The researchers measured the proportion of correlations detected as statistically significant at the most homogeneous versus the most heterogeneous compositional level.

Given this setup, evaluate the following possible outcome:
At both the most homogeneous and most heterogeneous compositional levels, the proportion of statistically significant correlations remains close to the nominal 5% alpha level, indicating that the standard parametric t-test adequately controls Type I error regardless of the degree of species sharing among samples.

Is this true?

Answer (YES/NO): NO